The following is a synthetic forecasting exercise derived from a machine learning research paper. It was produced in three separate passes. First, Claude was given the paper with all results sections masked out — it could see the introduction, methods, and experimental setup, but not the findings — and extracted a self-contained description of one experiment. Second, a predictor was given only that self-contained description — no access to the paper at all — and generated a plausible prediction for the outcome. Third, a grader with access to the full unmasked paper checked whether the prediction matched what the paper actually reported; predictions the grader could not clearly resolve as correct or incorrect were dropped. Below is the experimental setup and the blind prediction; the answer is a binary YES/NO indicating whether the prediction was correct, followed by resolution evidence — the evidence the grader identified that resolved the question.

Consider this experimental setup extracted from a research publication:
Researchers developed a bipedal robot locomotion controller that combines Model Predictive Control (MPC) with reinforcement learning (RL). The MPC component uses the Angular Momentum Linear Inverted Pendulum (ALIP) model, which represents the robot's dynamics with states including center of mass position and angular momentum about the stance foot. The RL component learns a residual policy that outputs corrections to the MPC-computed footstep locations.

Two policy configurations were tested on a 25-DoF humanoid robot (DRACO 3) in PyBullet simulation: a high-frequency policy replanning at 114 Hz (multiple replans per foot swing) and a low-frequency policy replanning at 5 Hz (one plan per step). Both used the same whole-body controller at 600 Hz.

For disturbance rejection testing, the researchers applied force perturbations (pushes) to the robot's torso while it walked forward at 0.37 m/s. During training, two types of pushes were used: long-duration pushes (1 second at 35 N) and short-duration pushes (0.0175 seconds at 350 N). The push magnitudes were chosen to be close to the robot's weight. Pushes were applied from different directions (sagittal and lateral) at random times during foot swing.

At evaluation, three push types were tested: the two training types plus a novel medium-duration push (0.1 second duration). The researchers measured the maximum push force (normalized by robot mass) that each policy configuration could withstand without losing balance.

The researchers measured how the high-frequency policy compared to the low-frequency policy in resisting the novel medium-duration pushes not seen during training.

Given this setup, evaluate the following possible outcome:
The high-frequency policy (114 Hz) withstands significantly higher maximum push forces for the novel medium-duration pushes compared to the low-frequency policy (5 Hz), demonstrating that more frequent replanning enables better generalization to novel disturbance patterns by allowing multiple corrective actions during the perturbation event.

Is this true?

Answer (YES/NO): YES